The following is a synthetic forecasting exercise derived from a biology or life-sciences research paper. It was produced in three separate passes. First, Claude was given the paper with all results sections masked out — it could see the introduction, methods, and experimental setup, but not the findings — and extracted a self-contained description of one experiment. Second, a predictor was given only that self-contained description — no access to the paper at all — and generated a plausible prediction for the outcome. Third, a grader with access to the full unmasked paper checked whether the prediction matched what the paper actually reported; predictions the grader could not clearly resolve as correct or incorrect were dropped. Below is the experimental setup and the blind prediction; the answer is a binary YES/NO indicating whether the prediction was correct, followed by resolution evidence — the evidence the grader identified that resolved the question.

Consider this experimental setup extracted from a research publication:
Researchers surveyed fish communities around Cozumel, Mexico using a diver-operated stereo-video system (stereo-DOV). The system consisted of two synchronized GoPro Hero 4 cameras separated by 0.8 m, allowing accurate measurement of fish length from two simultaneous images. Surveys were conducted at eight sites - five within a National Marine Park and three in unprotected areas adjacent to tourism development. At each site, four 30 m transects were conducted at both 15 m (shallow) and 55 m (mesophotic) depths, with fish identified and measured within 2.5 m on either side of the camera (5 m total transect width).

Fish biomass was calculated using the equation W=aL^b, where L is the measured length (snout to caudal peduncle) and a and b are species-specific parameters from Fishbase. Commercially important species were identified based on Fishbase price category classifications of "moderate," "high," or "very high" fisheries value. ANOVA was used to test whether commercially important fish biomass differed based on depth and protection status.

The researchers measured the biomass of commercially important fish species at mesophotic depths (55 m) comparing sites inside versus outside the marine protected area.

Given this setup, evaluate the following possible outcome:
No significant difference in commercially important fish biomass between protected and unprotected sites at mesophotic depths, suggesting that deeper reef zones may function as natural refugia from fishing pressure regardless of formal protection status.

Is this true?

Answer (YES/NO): NO